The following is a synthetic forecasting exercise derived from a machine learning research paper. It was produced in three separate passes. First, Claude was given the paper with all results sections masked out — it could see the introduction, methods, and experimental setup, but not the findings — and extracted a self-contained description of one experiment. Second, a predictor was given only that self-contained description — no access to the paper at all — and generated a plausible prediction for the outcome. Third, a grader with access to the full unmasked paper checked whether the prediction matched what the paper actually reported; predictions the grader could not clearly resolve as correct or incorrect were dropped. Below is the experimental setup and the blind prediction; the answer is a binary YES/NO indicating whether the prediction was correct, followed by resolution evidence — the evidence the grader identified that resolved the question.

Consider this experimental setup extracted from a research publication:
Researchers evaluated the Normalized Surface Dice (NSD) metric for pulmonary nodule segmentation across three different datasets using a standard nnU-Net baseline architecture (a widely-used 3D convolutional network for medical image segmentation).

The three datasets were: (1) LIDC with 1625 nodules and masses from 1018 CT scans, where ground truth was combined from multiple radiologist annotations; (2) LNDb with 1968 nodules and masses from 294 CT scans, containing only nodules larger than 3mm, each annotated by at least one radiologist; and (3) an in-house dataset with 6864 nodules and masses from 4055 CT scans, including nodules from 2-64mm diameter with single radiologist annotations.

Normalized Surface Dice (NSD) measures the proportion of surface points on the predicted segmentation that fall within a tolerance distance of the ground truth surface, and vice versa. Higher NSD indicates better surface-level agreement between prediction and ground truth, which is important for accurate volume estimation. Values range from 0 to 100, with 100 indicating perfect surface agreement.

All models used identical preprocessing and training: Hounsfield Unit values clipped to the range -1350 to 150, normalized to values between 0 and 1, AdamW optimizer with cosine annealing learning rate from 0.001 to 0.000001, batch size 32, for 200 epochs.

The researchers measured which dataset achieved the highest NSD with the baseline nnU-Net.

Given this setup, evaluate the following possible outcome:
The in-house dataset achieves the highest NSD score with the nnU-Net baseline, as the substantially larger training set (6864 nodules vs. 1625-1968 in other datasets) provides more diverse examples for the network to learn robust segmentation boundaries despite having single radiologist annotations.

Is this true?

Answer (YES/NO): NO